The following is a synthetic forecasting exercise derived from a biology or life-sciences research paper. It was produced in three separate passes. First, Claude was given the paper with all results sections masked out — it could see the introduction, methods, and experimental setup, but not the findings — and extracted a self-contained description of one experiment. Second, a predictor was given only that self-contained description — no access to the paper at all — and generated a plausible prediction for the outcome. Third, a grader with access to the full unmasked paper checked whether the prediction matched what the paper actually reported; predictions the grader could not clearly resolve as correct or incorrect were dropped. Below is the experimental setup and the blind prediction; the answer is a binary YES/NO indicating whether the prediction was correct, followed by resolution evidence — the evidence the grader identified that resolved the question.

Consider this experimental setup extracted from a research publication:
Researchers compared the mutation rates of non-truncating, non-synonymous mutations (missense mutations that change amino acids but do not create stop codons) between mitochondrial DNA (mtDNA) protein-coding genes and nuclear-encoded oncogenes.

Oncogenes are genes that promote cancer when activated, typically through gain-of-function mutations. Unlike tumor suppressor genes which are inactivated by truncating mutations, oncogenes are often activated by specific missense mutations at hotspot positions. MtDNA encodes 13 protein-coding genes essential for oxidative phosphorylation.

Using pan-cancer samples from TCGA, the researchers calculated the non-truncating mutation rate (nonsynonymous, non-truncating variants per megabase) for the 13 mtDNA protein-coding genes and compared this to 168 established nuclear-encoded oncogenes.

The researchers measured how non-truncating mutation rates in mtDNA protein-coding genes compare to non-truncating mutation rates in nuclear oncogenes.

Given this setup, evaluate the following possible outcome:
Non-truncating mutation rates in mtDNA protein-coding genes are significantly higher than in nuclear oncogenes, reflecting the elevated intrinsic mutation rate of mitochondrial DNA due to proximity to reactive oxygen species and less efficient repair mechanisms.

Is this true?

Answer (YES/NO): YES